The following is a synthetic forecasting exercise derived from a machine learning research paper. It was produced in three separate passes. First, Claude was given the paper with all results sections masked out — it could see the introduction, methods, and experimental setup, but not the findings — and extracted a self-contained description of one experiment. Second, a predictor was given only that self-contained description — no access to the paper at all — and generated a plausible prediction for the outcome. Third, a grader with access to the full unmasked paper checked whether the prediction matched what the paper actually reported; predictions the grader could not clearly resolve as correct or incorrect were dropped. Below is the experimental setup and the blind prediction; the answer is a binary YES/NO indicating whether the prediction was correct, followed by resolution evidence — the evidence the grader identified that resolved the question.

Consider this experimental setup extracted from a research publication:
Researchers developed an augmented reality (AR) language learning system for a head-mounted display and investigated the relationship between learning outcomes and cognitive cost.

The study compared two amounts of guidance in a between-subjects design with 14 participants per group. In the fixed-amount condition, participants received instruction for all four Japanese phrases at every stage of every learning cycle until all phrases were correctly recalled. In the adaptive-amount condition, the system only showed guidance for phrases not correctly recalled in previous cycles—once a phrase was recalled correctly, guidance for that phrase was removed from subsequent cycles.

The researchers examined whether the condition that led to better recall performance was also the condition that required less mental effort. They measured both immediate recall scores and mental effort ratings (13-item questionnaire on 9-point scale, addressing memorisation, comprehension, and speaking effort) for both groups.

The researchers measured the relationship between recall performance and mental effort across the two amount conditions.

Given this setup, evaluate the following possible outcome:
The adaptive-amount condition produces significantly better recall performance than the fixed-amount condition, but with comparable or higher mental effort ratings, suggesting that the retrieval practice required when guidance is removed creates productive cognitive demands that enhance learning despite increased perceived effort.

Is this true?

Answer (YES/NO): NO